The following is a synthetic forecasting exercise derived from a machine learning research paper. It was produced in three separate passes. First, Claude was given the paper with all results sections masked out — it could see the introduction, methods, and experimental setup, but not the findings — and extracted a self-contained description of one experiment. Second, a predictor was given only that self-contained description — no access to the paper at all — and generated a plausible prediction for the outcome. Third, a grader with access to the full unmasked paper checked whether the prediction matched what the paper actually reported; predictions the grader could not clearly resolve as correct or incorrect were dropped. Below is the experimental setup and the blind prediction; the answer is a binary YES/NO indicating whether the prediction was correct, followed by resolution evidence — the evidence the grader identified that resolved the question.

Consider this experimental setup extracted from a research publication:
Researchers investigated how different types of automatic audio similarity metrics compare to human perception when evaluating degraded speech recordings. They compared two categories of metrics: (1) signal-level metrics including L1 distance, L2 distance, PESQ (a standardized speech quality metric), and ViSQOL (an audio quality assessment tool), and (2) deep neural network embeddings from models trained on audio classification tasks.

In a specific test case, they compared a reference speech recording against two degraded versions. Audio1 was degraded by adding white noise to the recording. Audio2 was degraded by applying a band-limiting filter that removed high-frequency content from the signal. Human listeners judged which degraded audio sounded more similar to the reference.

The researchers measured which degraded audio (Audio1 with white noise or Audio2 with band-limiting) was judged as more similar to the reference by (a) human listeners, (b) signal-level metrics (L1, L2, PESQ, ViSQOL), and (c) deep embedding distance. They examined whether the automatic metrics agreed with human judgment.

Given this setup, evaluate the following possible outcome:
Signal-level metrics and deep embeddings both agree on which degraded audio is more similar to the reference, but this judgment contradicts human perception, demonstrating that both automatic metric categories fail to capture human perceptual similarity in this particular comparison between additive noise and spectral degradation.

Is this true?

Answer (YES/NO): NO